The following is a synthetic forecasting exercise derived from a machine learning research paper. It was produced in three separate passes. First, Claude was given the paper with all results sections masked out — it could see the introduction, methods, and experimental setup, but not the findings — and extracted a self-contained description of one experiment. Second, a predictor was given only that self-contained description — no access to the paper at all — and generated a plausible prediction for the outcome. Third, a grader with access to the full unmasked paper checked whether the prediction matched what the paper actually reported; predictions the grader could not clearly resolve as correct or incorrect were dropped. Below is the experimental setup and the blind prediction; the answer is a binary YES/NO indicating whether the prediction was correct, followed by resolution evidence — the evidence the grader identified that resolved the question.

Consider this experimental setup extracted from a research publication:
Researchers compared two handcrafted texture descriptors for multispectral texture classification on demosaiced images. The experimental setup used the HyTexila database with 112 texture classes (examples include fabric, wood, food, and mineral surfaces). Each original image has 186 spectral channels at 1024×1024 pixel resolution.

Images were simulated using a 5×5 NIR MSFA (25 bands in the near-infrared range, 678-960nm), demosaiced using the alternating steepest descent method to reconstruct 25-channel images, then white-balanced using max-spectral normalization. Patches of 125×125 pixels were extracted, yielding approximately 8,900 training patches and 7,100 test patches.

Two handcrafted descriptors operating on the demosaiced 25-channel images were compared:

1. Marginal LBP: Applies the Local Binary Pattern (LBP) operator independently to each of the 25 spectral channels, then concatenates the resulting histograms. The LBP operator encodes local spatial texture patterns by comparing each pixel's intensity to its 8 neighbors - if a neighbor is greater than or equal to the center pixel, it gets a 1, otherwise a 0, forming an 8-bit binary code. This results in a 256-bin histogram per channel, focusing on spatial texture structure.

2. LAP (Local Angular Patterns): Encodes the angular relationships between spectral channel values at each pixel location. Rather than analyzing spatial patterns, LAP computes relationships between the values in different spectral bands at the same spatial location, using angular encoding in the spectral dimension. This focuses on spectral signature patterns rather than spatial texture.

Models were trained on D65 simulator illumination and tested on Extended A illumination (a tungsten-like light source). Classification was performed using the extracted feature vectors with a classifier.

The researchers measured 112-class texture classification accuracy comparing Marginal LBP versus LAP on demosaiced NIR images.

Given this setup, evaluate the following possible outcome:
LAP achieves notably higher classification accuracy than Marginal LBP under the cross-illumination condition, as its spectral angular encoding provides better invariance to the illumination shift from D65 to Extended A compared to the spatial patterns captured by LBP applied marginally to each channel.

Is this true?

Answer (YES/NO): NO